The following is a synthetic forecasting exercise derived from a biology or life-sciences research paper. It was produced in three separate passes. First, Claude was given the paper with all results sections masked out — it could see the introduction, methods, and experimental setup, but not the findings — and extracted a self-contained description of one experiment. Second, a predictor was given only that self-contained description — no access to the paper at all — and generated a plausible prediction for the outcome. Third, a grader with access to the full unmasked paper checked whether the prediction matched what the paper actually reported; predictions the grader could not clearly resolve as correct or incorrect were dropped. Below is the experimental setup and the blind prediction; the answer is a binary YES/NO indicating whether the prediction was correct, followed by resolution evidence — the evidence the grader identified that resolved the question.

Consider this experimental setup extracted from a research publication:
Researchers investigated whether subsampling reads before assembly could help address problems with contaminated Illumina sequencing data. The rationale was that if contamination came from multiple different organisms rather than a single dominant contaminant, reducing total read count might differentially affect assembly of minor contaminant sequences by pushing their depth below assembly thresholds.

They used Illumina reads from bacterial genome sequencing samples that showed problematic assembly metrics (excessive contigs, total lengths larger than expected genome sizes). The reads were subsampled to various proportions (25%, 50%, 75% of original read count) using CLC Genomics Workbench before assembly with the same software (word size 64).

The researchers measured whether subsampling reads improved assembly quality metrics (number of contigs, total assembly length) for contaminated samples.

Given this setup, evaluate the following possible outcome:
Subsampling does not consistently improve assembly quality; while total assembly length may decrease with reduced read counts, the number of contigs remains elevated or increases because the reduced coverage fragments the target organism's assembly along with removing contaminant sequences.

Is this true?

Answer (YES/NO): NO